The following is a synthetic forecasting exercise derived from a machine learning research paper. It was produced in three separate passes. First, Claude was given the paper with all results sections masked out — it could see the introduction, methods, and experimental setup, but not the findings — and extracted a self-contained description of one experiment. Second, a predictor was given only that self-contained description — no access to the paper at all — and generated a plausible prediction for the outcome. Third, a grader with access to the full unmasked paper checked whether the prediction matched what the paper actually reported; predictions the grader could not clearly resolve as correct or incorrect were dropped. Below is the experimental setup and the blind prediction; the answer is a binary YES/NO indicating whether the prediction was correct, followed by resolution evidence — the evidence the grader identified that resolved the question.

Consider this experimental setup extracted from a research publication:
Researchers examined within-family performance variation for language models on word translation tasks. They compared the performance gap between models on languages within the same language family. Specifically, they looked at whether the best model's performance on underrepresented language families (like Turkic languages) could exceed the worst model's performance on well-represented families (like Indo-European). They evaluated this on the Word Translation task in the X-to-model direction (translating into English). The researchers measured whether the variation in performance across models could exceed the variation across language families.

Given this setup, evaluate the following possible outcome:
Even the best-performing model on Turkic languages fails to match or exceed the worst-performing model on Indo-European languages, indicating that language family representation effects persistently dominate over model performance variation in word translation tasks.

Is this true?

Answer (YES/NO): NO